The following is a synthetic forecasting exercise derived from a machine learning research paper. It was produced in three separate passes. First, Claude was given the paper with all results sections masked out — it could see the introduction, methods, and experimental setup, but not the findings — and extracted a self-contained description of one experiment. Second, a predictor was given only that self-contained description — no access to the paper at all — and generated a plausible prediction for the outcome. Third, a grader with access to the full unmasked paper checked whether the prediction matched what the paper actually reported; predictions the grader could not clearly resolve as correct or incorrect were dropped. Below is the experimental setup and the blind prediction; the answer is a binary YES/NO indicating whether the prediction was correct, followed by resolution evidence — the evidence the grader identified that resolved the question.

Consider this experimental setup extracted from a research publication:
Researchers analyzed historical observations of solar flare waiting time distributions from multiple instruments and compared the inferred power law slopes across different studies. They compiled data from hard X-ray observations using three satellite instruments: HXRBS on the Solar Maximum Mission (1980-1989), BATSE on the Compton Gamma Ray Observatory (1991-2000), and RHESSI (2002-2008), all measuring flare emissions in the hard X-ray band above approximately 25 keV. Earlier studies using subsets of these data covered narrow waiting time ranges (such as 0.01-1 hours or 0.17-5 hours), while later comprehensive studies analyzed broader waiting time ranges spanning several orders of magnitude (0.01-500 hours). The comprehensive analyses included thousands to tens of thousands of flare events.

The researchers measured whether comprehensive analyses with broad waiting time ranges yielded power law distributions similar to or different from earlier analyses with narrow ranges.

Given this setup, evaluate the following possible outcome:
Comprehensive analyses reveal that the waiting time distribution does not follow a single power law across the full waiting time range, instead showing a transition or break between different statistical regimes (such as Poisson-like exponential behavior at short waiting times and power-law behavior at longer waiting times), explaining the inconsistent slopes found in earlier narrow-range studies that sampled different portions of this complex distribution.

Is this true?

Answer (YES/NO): NO